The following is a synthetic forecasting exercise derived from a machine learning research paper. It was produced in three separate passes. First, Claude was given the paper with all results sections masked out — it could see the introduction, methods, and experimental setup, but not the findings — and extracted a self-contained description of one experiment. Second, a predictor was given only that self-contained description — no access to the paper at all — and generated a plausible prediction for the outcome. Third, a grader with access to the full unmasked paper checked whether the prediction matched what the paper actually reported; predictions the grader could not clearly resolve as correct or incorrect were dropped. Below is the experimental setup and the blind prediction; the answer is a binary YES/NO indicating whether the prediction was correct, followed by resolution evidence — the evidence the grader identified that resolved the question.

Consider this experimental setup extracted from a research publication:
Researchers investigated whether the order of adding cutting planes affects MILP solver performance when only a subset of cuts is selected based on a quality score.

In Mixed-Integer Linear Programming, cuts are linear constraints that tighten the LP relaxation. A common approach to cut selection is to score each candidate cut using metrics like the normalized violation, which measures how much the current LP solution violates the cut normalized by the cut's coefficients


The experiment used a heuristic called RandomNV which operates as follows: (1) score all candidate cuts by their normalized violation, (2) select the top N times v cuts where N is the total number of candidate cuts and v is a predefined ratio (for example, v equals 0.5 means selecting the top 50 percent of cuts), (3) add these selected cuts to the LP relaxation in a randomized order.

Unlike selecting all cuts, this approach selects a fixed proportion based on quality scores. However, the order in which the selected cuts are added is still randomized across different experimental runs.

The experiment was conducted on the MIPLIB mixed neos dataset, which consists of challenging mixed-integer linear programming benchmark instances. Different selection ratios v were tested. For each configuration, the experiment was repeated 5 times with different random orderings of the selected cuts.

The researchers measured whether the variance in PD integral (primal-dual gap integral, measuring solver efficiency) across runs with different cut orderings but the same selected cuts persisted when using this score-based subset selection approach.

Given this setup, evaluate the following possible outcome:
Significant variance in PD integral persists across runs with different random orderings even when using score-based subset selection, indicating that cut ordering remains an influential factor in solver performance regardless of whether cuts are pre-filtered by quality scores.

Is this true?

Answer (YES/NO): YES